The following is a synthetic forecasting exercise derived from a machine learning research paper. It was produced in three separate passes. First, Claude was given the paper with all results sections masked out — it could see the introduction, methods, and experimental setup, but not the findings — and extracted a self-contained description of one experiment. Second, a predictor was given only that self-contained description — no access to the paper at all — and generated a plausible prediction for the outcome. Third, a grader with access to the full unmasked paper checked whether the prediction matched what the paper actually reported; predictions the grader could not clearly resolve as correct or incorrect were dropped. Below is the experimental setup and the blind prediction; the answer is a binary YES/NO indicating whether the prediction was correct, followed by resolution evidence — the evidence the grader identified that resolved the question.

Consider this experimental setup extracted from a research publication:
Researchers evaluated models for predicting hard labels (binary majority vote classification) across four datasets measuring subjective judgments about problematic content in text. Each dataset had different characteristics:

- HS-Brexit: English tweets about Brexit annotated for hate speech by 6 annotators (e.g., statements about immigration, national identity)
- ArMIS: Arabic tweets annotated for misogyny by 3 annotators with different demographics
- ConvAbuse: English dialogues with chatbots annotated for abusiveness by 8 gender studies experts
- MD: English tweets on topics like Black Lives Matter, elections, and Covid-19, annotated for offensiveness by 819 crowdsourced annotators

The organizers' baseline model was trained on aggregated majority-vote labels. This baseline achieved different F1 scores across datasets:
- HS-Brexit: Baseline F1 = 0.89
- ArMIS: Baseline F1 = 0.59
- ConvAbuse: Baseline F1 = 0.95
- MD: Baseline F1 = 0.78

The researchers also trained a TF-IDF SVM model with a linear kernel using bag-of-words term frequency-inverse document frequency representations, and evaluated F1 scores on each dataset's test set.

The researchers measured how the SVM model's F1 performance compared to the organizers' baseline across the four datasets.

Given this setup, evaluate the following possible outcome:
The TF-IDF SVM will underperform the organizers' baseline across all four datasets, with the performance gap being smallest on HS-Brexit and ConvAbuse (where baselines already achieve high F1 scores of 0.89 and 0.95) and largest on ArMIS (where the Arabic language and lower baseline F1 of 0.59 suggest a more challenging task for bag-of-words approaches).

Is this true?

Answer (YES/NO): NO